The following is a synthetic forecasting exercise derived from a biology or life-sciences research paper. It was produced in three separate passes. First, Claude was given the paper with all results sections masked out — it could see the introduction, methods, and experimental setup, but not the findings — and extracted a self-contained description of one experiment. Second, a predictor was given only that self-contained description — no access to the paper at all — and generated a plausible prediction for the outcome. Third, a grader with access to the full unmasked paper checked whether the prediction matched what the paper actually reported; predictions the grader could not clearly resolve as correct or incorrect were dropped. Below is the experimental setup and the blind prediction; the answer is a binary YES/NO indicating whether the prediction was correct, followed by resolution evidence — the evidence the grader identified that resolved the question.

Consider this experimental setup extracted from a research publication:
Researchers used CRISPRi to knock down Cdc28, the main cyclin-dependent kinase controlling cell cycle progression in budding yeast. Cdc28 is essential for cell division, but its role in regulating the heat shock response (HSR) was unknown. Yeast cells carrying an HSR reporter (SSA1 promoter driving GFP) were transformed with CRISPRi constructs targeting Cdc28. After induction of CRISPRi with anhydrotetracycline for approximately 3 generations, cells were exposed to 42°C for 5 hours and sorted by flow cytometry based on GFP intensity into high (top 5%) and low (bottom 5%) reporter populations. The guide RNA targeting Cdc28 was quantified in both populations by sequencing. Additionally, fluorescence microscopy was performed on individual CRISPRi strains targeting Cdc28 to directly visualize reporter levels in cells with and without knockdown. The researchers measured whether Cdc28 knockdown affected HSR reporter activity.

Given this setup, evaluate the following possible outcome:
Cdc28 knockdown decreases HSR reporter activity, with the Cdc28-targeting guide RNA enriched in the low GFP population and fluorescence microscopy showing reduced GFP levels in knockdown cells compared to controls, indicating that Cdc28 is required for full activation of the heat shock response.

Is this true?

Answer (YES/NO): NO